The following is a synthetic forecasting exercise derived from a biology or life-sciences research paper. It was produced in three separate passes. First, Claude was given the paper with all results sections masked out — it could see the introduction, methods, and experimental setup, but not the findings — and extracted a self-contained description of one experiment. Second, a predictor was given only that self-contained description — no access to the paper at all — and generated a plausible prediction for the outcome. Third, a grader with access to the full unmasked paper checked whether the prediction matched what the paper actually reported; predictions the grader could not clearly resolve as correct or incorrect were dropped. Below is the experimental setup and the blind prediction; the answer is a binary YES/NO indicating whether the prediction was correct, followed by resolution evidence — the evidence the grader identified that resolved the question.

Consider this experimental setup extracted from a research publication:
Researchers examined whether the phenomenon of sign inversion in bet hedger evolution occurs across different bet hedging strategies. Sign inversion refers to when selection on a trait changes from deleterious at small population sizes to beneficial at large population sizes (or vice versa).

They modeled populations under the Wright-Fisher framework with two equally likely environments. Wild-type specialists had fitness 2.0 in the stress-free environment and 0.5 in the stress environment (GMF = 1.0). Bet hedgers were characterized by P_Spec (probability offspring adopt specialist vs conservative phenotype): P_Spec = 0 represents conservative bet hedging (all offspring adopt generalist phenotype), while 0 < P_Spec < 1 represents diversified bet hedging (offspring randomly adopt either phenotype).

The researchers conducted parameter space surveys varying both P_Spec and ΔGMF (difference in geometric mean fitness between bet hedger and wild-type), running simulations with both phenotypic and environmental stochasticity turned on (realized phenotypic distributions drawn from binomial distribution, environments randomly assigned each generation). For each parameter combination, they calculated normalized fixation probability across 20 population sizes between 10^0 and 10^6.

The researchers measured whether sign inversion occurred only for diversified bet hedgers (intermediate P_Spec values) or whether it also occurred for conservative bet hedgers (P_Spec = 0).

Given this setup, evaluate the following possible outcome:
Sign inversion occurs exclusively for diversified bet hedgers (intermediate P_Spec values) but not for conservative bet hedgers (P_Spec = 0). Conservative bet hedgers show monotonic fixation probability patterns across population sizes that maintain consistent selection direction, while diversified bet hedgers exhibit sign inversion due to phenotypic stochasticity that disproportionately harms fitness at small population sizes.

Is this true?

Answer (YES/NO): NO